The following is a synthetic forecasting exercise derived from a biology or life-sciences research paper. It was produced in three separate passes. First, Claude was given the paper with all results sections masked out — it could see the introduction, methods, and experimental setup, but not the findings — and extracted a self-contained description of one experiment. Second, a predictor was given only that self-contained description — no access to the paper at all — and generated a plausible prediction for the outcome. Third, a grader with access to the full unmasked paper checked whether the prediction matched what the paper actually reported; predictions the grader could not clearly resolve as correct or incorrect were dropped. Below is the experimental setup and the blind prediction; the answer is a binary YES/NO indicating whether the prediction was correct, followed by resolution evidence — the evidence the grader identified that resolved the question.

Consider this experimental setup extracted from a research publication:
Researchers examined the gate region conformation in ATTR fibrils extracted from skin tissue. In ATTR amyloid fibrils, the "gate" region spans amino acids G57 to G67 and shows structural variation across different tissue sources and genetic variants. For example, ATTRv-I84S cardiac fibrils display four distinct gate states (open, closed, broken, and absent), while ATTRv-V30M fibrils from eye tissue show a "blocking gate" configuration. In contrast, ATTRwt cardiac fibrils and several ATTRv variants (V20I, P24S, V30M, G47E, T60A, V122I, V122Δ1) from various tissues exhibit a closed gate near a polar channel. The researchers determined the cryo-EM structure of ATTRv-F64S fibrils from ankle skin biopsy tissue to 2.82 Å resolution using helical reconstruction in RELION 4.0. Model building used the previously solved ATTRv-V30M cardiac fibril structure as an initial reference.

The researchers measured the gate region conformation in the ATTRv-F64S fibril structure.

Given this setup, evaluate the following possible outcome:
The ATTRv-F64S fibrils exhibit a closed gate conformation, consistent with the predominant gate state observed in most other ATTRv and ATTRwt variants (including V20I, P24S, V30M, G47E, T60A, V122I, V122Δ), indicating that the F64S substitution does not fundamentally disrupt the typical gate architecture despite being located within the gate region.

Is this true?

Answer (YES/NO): YES